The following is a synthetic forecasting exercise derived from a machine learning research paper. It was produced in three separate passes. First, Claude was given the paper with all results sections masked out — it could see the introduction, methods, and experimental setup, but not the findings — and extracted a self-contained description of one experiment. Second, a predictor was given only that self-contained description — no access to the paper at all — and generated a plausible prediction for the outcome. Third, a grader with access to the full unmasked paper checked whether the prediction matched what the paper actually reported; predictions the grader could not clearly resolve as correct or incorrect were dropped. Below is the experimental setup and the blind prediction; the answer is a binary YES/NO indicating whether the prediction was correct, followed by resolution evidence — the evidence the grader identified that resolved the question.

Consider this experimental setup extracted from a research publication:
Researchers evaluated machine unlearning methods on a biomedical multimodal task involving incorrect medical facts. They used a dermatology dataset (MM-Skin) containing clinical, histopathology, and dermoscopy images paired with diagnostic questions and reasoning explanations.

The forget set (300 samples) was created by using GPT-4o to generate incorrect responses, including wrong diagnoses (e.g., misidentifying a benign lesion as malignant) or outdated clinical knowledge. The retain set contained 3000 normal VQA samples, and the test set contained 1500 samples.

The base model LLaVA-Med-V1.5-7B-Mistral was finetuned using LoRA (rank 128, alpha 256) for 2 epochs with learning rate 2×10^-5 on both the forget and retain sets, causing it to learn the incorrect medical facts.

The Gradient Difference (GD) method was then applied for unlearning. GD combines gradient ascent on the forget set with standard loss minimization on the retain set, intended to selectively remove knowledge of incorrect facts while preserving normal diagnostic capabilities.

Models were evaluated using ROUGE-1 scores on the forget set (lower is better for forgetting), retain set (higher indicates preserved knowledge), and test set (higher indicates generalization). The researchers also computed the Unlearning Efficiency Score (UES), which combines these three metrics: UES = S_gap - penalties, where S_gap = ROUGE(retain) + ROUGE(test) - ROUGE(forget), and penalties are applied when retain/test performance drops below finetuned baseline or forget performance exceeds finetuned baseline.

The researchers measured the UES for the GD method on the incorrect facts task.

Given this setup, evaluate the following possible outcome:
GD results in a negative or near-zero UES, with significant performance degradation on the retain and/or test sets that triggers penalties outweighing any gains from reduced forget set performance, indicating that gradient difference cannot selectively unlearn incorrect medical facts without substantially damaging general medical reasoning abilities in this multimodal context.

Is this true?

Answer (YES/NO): YES